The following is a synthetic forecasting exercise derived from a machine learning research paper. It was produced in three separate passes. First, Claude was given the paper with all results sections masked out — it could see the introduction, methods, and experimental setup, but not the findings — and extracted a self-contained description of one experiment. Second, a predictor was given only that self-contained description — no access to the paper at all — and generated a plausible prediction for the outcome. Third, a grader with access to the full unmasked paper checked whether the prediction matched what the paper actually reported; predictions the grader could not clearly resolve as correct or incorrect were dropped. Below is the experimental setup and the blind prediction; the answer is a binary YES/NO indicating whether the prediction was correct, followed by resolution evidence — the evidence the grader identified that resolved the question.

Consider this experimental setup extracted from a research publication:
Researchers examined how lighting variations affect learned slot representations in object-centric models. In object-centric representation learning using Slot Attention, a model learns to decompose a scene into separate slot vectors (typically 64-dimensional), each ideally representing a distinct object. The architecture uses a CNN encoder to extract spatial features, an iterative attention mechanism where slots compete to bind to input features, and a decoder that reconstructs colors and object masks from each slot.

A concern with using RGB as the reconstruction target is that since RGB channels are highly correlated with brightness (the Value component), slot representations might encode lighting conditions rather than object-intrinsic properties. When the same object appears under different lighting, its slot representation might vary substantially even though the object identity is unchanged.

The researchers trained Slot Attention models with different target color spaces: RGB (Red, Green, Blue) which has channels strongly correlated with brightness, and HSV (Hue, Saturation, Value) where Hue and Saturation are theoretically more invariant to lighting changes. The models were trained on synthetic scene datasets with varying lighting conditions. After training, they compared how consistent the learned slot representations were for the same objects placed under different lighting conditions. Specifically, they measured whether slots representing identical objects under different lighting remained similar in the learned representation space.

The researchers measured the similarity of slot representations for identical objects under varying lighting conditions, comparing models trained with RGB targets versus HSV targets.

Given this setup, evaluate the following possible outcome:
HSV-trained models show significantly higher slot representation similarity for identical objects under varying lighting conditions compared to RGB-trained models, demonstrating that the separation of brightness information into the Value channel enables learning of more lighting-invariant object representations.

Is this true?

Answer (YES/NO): YES